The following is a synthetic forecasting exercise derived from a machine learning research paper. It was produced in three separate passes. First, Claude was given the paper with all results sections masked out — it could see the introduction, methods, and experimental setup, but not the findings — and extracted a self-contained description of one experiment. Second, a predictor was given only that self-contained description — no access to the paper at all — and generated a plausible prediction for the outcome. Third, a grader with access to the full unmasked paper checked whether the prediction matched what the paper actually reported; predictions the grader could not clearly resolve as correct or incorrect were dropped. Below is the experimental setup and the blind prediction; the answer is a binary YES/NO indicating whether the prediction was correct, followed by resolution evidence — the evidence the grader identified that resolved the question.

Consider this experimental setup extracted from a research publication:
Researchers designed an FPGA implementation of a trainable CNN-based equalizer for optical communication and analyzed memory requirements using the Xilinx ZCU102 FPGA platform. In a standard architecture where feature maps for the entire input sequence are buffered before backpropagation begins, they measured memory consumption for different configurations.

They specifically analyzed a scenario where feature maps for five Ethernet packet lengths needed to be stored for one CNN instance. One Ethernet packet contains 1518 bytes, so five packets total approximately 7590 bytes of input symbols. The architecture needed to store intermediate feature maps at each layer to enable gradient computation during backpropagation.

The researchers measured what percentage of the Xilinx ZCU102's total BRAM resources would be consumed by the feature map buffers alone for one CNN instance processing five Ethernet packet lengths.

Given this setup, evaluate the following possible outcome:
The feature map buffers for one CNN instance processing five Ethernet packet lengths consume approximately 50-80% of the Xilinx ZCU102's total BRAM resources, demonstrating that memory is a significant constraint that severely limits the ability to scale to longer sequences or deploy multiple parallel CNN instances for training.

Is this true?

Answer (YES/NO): YES